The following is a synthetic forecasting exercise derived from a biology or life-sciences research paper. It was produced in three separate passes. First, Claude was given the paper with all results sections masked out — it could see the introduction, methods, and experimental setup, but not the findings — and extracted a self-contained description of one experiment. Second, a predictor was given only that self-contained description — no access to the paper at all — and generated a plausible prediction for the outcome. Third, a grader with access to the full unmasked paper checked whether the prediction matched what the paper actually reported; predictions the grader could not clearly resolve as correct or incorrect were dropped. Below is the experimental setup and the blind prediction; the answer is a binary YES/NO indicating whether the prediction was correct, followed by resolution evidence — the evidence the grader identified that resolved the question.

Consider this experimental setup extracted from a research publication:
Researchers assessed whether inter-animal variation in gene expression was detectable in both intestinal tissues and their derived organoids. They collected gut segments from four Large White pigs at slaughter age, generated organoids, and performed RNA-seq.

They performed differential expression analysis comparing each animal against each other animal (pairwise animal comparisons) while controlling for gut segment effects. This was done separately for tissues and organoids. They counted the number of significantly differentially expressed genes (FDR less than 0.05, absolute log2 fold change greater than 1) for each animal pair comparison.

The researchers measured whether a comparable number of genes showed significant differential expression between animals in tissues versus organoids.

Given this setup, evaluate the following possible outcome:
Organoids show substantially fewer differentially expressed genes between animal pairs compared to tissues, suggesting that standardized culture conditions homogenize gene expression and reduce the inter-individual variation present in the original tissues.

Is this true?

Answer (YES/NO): NO